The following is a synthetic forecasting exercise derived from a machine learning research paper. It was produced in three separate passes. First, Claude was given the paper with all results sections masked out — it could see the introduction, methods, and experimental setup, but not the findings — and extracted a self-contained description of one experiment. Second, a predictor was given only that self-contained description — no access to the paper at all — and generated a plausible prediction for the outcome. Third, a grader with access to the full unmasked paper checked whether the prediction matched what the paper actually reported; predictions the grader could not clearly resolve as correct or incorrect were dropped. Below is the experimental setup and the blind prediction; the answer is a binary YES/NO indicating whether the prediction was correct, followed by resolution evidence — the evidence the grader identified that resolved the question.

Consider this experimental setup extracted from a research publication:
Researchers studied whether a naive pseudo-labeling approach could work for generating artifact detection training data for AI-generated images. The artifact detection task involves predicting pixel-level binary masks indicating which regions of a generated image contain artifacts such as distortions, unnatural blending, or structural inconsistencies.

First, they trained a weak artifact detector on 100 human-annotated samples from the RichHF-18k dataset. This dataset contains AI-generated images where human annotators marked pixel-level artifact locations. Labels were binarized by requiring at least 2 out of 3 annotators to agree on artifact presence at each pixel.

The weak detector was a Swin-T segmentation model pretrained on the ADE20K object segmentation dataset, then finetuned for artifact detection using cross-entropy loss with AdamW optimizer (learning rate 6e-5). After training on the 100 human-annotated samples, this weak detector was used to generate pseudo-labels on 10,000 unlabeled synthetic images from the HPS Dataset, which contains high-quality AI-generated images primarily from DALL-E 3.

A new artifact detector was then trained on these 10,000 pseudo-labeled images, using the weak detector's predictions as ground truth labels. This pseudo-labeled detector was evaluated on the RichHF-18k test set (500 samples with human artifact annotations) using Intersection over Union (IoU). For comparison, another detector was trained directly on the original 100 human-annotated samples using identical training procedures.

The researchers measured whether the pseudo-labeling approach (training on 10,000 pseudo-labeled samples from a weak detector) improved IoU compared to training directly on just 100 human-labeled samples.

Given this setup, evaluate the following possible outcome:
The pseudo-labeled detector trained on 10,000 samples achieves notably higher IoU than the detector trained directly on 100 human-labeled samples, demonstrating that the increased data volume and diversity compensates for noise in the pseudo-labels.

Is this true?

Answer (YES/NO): NO